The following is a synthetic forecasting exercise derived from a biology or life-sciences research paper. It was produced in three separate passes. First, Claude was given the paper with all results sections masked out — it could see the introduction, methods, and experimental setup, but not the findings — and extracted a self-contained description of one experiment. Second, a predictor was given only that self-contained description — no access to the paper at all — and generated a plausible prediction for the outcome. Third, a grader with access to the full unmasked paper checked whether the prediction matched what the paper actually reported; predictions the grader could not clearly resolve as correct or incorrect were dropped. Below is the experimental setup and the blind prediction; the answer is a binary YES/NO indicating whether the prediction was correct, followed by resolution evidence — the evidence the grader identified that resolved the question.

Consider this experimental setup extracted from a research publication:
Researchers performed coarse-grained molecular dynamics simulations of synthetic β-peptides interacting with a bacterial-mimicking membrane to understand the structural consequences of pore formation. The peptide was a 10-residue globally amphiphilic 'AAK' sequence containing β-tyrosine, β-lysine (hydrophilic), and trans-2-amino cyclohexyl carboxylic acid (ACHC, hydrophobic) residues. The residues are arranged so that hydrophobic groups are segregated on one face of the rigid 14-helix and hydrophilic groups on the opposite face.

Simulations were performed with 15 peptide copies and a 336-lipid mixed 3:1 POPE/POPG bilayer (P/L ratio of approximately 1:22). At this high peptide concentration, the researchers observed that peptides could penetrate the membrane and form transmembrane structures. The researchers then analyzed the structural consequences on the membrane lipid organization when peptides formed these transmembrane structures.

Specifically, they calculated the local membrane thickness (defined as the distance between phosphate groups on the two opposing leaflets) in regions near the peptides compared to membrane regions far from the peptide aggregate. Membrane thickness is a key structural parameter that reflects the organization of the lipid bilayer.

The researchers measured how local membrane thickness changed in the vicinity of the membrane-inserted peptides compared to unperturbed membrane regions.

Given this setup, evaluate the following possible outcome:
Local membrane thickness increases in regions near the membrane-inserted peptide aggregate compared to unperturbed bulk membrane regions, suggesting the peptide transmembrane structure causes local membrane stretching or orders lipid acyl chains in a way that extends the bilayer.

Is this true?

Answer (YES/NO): NO